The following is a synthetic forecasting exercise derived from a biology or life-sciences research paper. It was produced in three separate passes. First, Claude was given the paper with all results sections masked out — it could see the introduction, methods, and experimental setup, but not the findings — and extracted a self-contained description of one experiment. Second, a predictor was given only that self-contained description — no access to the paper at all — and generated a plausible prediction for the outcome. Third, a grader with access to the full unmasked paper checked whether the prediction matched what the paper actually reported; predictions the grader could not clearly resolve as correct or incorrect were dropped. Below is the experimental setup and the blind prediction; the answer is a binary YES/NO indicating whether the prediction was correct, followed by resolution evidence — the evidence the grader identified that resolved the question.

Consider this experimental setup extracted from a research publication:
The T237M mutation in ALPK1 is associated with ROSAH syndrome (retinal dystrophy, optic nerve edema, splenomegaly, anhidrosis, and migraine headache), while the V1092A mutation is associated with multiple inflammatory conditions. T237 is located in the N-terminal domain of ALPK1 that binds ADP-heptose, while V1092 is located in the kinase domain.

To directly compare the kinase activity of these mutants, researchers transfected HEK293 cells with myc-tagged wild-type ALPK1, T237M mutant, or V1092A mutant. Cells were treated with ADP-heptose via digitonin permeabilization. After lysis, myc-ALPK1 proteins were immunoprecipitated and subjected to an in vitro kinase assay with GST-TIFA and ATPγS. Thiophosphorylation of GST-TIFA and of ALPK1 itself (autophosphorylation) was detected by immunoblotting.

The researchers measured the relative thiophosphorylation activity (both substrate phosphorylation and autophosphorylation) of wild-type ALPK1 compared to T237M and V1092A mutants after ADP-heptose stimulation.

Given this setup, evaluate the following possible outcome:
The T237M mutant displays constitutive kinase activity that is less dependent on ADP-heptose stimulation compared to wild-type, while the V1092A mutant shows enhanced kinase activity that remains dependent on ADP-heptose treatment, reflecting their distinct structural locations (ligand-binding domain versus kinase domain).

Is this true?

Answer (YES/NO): NO